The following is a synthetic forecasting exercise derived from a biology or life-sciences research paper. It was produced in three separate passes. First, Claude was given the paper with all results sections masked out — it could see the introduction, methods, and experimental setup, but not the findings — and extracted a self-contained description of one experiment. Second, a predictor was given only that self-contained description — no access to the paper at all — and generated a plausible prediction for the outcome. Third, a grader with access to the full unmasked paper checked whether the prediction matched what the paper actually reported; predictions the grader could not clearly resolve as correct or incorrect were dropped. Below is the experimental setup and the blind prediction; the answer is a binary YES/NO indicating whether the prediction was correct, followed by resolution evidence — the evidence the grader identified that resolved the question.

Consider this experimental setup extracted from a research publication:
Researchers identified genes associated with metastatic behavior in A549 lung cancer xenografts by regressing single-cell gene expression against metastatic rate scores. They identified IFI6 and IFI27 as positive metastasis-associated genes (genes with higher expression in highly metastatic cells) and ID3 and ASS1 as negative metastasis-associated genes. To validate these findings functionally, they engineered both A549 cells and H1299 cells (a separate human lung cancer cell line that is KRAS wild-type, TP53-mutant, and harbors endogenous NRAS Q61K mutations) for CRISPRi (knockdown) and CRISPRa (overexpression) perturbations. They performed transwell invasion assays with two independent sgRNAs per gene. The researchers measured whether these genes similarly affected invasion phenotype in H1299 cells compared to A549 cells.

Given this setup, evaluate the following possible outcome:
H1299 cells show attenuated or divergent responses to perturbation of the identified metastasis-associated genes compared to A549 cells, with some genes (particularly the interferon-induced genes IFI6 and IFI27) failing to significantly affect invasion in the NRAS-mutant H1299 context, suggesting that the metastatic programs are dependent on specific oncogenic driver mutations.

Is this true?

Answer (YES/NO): NO